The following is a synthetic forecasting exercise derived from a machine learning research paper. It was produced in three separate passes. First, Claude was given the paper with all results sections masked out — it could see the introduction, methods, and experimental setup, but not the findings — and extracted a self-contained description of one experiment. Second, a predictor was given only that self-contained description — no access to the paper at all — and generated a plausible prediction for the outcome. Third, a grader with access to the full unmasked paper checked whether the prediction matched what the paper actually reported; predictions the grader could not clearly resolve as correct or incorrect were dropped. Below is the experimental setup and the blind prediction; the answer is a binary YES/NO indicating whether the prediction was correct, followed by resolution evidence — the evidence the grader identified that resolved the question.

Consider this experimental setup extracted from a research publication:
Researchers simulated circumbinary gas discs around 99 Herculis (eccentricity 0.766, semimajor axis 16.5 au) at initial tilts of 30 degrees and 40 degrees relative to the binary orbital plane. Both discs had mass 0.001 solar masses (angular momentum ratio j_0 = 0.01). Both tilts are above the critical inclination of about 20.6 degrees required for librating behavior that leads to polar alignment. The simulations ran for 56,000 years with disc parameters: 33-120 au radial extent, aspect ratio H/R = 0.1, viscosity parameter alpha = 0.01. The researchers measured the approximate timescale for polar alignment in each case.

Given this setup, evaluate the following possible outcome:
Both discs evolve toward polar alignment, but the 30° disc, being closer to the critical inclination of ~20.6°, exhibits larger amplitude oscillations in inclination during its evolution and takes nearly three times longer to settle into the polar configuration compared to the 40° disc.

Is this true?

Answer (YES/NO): NO